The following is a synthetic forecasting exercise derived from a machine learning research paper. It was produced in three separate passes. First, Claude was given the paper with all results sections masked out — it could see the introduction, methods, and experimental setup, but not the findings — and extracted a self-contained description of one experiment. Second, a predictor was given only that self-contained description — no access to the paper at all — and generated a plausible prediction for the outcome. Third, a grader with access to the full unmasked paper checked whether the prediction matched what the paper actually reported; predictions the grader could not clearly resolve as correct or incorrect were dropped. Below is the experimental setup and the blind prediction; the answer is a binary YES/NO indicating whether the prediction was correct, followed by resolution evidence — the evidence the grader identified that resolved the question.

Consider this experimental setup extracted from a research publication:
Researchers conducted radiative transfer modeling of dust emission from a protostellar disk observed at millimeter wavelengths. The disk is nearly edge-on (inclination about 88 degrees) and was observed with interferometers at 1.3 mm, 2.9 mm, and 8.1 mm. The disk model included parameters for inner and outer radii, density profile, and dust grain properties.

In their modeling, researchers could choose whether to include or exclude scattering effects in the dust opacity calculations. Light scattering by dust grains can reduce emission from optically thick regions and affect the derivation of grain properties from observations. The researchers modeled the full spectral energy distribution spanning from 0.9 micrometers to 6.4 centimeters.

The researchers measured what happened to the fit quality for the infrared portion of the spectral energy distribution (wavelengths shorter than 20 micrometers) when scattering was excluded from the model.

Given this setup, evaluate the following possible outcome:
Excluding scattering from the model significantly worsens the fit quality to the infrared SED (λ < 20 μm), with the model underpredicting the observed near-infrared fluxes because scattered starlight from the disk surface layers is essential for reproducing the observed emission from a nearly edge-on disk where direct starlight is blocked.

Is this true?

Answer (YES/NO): YES